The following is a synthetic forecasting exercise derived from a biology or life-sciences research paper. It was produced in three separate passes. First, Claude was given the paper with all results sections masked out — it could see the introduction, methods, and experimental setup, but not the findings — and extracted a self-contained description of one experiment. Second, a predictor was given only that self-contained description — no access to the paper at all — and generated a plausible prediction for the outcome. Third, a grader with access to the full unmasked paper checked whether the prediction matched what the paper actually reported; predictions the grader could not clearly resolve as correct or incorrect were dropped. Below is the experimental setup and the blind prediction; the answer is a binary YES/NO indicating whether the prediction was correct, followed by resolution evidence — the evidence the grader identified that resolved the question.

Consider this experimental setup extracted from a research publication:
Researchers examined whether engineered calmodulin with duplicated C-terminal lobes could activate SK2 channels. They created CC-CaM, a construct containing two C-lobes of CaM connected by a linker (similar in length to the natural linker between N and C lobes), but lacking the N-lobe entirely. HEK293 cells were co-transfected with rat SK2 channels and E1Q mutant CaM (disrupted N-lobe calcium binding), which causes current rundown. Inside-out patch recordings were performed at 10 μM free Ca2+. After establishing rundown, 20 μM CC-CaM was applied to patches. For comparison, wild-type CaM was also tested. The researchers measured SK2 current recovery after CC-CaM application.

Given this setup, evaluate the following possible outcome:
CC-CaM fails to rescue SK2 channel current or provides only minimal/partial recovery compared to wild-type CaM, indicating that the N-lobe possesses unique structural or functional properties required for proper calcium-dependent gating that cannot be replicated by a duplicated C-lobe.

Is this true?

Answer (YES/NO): YES